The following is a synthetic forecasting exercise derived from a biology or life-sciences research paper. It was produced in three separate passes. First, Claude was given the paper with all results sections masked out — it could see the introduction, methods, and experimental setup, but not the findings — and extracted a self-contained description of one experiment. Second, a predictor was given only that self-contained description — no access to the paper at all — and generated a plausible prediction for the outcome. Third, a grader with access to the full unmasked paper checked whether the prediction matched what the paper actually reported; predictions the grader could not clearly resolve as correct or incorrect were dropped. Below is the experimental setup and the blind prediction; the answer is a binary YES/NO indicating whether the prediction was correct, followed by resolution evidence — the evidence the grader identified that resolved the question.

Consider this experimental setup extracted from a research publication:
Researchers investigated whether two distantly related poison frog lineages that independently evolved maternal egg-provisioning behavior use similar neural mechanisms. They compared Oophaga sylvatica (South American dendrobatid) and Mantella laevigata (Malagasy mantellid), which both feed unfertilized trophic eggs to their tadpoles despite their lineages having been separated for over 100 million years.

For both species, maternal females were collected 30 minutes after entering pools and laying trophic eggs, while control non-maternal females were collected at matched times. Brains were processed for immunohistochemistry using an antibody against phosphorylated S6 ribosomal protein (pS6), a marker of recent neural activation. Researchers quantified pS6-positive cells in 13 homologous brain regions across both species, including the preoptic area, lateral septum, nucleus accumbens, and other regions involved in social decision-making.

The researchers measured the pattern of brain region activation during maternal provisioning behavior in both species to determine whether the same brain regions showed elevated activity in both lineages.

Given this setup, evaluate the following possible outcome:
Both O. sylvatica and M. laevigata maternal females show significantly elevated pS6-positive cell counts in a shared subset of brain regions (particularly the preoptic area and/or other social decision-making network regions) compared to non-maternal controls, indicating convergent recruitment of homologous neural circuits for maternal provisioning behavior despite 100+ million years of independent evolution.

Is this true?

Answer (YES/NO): YES